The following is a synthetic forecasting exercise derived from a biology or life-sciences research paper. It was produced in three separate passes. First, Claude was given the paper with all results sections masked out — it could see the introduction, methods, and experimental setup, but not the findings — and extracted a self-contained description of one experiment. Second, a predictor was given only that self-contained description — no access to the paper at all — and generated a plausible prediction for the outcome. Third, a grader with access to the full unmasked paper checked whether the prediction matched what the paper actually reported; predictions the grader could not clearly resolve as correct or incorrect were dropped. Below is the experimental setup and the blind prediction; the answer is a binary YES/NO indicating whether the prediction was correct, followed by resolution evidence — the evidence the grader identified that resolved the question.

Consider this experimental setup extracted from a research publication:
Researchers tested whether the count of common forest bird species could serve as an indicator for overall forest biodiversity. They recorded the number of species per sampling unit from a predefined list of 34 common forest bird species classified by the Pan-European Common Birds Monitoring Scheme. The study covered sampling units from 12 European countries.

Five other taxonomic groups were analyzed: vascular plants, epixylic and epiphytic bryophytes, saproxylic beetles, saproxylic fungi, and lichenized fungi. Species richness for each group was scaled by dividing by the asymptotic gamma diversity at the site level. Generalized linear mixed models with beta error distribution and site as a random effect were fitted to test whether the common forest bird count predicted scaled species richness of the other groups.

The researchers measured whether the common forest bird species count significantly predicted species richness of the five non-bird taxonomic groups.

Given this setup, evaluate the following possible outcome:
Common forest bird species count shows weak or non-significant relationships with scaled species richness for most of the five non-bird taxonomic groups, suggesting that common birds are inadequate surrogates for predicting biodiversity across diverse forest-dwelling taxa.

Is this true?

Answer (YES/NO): YES